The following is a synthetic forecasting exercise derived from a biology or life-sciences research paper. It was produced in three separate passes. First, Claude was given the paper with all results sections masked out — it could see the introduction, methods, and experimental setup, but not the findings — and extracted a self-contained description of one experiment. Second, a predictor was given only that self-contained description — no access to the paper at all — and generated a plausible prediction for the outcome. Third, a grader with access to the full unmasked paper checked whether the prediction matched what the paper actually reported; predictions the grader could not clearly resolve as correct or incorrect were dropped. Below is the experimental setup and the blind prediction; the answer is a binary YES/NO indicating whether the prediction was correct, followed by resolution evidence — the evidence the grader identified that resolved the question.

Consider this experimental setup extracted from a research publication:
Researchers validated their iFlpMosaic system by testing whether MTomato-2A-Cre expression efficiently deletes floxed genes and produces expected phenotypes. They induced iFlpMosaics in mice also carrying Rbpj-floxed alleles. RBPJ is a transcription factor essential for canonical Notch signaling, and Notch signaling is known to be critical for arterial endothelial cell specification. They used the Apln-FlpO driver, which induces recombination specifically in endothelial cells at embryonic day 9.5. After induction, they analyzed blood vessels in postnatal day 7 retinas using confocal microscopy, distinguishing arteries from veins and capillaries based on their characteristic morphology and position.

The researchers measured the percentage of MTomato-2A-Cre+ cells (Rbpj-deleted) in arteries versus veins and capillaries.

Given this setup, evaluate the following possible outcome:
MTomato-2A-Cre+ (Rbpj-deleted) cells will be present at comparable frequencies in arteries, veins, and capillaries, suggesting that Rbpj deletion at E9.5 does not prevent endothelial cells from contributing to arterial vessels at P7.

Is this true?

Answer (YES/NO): NO